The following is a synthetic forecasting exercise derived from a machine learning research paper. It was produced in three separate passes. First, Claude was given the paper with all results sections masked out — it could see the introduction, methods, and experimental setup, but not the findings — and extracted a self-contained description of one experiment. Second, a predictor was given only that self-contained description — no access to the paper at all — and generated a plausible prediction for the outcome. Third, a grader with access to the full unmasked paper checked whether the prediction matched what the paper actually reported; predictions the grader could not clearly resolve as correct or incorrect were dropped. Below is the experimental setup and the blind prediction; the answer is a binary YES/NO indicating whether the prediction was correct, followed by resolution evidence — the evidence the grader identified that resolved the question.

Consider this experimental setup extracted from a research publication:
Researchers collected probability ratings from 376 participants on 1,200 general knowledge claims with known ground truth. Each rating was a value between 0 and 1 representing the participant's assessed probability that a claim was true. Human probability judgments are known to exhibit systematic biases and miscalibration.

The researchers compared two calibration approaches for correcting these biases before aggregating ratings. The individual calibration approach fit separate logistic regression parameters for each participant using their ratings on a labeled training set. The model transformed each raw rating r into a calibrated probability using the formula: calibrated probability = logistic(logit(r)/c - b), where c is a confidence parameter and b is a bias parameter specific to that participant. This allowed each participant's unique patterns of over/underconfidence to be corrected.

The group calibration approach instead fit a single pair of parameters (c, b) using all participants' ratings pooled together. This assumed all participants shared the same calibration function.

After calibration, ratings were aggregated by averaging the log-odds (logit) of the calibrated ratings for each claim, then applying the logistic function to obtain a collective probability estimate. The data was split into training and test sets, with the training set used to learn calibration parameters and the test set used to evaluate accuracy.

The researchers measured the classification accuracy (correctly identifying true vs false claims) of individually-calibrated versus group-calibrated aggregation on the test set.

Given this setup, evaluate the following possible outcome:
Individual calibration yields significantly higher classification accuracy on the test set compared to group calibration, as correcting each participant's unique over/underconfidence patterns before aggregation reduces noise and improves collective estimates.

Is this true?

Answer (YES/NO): YES